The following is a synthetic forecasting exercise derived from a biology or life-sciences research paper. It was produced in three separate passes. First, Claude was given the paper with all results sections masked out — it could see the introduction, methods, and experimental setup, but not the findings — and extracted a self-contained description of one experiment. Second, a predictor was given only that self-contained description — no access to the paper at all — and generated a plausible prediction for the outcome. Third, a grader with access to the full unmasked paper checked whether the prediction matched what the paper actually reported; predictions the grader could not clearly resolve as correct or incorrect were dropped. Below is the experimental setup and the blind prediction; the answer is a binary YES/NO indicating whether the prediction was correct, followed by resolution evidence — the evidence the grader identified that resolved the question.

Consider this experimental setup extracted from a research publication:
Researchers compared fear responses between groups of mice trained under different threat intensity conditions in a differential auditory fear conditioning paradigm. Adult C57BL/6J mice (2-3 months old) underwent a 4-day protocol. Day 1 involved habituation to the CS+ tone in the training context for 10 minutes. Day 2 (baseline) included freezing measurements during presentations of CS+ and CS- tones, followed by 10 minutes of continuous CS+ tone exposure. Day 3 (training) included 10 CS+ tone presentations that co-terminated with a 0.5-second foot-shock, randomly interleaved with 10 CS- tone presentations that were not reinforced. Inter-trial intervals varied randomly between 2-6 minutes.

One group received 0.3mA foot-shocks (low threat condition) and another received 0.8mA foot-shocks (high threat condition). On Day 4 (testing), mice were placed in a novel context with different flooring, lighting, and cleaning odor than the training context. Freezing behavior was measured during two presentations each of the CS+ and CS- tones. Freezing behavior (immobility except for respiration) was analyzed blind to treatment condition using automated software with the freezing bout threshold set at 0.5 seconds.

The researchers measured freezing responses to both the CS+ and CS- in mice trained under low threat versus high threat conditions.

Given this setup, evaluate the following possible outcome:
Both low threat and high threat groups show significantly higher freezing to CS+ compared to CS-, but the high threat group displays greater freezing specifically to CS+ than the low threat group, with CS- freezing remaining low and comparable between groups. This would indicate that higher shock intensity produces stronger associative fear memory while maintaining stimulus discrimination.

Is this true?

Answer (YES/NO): NO